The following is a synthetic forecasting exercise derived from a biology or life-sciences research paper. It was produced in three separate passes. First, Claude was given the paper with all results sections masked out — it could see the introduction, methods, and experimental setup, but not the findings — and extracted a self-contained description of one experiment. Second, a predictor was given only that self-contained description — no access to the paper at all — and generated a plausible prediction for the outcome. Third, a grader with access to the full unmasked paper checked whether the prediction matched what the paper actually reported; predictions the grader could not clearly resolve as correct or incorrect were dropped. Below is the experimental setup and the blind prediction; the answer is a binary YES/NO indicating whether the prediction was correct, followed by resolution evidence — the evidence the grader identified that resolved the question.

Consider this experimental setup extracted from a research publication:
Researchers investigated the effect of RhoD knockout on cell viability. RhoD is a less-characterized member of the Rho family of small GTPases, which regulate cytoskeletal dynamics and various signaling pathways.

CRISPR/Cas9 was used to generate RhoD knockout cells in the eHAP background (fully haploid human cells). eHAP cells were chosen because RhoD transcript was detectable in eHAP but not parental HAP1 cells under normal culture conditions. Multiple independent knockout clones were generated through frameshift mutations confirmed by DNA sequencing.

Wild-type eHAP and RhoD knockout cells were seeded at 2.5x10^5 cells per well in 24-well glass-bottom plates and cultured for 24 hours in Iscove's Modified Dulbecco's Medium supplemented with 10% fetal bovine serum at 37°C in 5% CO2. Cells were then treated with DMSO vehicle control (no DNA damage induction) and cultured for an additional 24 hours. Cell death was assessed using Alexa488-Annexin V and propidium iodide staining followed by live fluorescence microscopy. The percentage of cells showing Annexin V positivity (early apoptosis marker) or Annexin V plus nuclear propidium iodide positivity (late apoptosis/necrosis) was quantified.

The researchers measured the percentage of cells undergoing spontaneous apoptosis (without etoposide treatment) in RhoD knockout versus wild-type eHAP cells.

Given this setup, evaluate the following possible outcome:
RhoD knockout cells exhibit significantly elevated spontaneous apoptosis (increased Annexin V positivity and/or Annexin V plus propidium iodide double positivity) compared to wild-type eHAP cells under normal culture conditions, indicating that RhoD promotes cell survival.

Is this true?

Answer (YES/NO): YES